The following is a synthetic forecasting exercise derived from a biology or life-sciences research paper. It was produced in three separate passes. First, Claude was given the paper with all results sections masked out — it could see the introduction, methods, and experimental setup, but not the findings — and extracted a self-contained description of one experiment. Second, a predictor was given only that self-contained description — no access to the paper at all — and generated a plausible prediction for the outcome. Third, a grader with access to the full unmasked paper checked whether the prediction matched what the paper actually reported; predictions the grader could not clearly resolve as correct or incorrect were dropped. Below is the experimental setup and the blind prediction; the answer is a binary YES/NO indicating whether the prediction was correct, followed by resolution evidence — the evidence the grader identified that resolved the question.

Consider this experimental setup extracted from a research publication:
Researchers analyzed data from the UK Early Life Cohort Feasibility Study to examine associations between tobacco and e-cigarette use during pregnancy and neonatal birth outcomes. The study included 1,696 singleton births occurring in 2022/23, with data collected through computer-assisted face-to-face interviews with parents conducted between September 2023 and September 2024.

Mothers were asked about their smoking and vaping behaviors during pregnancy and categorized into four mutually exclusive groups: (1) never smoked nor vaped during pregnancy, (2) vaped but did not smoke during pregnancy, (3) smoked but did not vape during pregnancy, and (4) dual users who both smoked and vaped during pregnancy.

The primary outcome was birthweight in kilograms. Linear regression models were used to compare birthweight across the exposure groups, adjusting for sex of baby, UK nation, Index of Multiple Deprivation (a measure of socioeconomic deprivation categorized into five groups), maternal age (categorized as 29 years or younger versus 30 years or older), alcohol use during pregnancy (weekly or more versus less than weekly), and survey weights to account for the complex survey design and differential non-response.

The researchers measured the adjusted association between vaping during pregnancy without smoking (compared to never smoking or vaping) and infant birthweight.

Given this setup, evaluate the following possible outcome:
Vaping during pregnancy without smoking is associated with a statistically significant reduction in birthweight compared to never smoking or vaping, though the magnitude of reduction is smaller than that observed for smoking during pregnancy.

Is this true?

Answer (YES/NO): NO